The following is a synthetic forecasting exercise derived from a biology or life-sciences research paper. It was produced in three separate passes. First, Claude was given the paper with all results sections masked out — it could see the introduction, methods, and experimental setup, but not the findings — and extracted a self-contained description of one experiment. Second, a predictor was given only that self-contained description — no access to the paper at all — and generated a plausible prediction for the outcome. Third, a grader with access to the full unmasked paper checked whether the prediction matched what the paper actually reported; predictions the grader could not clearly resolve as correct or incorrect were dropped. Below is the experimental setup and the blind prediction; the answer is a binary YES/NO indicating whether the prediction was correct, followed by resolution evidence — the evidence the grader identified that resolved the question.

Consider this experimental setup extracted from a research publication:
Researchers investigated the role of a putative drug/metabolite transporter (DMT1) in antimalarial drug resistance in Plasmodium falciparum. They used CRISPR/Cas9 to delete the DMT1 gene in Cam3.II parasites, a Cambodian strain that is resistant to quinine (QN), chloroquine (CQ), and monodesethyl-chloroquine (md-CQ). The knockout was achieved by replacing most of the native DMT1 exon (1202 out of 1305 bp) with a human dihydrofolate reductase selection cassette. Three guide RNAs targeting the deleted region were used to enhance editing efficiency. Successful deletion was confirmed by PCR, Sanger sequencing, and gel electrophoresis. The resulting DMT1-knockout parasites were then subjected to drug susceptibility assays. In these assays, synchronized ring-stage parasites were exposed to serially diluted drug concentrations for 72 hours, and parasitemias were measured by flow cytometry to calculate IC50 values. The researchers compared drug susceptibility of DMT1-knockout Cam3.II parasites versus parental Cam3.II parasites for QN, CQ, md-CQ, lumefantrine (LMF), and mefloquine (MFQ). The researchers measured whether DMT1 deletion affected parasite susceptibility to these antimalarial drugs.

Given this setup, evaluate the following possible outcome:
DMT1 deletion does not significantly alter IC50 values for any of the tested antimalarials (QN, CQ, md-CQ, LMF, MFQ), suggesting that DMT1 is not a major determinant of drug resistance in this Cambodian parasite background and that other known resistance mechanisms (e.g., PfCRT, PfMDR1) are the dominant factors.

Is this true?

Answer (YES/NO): NO